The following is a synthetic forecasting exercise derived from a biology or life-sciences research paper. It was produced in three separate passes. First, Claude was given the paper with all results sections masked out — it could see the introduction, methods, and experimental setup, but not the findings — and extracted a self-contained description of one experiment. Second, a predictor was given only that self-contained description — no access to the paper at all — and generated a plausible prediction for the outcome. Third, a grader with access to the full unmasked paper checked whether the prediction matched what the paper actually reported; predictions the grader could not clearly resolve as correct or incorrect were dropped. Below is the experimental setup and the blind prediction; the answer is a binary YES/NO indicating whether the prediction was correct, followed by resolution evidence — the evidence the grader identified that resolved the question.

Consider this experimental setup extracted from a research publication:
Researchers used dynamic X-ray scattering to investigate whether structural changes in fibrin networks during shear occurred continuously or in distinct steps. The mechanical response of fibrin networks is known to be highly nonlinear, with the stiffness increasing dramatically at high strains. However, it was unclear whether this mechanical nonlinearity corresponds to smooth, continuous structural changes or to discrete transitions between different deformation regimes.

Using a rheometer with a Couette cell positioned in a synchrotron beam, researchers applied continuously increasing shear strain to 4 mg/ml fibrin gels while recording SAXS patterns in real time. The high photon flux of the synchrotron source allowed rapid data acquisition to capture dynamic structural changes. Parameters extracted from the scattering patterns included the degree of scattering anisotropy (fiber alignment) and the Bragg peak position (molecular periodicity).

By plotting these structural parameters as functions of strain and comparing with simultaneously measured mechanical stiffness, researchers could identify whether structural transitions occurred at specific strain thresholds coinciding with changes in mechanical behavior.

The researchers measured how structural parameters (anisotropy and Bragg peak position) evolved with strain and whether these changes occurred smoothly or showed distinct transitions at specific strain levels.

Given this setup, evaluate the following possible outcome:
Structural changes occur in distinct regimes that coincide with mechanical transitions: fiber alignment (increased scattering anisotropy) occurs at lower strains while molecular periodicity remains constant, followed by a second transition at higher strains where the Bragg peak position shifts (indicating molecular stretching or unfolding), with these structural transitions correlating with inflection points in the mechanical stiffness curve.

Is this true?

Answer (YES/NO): YES